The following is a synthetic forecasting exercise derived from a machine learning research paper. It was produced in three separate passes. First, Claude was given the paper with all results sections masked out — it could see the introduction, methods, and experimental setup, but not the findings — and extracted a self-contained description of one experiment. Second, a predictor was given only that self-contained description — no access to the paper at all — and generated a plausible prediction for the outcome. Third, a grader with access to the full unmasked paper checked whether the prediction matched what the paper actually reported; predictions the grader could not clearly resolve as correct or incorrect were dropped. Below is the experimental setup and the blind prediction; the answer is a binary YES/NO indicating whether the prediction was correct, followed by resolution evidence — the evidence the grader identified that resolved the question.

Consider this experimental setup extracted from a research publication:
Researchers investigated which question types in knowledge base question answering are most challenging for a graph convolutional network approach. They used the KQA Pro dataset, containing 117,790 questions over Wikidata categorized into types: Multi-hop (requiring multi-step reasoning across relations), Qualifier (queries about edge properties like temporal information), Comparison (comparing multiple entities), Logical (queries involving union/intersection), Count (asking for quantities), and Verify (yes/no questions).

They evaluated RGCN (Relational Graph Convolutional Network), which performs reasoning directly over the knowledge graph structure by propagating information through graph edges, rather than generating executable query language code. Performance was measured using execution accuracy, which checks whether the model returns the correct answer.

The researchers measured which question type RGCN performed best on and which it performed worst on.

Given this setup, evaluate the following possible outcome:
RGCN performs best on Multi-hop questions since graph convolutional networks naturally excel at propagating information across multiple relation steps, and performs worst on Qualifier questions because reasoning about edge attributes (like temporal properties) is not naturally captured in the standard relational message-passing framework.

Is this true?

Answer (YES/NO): NO